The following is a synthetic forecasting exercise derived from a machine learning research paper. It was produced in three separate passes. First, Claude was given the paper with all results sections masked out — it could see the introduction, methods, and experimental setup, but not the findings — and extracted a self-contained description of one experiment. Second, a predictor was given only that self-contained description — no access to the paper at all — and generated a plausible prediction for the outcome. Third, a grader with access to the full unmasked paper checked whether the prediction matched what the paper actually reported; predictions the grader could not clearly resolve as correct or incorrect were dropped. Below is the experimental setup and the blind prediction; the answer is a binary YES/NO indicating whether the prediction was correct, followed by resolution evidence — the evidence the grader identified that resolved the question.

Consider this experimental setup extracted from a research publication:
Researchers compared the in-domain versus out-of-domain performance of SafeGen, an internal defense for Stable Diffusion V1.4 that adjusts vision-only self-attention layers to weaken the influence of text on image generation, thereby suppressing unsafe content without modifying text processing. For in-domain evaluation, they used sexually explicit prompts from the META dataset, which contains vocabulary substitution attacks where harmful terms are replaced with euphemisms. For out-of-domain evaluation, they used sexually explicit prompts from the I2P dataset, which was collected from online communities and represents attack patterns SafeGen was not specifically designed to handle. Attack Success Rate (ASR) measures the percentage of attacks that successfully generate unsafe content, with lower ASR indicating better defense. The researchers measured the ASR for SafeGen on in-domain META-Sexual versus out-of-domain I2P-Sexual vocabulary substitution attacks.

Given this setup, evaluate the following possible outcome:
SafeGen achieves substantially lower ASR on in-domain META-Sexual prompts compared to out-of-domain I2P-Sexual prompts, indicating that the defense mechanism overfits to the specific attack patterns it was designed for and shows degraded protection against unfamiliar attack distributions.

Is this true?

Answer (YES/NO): YES